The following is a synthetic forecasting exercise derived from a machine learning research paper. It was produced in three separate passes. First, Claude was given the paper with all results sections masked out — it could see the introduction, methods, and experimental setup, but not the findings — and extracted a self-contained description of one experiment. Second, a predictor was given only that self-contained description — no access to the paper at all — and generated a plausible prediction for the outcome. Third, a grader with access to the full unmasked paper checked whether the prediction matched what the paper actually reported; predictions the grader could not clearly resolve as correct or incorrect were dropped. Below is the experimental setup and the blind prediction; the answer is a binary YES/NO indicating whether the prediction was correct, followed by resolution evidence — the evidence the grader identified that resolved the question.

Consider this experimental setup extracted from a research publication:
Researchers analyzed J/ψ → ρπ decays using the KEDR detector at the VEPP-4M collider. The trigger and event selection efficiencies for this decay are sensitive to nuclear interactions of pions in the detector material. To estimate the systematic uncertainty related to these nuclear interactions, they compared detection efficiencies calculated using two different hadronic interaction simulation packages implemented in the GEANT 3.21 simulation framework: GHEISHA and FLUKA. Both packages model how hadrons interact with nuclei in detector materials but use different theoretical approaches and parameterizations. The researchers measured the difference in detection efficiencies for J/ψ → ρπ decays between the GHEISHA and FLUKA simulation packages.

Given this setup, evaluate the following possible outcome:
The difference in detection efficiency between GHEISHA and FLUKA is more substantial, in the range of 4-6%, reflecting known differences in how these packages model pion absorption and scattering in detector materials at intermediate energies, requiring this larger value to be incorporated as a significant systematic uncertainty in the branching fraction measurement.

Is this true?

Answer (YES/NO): NO